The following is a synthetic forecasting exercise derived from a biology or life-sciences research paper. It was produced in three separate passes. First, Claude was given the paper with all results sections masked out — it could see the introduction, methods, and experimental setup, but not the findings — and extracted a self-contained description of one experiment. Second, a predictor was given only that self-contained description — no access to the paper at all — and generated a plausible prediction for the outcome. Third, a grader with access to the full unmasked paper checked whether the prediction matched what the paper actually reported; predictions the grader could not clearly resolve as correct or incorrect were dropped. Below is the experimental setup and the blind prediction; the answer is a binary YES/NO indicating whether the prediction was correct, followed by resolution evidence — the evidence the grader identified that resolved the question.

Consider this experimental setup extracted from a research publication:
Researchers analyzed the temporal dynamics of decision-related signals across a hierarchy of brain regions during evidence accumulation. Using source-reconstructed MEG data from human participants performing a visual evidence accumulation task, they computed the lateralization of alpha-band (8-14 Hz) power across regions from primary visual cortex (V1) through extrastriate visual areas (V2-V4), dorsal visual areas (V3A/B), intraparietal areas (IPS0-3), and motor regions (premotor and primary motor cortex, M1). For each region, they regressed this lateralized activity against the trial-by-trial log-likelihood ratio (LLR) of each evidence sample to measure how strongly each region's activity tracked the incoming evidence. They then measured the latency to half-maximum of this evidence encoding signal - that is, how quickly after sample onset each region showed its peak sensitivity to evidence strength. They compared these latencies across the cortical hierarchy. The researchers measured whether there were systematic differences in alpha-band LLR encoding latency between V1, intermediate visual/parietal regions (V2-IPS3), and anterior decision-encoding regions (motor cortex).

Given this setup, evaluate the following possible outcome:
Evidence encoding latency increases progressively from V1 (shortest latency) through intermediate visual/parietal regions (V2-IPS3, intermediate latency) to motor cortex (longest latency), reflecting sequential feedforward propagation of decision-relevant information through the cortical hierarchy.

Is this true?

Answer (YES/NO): NO